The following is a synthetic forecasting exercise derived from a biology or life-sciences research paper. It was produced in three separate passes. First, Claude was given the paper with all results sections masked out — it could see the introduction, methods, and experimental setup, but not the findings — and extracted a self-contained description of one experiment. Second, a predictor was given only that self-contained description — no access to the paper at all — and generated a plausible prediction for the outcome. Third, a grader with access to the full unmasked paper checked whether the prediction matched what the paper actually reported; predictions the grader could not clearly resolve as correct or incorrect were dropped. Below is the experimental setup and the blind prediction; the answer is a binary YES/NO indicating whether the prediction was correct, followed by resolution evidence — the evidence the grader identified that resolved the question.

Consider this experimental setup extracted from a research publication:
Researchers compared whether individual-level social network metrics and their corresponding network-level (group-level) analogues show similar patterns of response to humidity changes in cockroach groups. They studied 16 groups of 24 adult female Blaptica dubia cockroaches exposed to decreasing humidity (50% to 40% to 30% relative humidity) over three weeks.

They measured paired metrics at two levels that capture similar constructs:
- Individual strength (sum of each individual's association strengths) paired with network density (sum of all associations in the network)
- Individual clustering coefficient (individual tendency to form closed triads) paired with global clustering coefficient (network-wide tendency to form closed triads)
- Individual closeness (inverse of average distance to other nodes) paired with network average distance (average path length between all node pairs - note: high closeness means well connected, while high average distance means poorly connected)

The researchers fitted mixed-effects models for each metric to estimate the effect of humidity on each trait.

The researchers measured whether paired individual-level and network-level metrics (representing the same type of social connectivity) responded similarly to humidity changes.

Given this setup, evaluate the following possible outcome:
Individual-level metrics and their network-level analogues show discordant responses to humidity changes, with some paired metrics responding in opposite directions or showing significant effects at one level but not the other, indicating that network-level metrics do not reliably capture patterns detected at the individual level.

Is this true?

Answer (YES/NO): NO